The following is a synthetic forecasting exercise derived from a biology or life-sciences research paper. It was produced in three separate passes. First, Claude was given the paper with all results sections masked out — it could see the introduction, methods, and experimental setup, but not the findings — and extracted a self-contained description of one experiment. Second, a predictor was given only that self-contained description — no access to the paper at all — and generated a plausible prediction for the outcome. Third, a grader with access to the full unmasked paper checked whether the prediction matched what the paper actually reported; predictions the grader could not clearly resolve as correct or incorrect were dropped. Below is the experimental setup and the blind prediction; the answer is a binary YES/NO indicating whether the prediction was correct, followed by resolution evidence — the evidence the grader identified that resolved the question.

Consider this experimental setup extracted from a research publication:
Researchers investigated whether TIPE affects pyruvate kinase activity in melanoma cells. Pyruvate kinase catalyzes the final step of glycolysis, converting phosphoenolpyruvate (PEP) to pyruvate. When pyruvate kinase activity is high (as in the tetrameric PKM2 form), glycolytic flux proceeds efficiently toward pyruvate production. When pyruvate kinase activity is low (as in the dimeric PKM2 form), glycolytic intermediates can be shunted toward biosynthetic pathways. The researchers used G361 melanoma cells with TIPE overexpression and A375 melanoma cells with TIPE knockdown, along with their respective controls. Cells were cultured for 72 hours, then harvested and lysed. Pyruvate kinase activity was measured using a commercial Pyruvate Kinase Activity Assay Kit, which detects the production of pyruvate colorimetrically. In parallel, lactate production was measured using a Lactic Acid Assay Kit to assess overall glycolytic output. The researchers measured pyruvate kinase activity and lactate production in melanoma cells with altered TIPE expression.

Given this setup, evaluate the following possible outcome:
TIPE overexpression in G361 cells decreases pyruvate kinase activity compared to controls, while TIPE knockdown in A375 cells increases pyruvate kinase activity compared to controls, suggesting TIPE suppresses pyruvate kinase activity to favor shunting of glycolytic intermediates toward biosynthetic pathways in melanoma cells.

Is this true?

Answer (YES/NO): YES